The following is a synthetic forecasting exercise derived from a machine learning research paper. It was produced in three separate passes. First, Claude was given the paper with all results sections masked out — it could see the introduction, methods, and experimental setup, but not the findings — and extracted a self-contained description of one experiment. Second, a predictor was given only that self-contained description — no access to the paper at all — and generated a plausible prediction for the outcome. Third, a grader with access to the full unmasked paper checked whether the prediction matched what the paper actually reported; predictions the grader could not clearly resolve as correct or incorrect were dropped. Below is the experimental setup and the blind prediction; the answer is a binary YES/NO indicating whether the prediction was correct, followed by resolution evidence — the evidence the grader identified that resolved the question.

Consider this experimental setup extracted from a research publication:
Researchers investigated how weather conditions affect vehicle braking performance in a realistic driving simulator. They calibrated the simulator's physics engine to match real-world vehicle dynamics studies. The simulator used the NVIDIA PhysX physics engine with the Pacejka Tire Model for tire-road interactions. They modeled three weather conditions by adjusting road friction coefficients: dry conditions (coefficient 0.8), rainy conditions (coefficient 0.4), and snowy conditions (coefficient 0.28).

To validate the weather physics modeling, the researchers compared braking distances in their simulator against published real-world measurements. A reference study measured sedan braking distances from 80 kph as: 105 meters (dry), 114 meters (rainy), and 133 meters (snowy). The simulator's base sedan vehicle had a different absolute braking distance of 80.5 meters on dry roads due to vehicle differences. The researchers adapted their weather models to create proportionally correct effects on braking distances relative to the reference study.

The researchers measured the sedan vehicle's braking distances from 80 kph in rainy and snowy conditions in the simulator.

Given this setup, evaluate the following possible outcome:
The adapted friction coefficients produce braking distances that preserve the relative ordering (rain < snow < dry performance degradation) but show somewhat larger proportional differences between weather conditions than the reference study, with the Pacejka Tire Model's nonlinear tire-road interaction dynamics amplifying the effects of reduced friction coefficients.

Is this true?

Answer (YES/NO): NO